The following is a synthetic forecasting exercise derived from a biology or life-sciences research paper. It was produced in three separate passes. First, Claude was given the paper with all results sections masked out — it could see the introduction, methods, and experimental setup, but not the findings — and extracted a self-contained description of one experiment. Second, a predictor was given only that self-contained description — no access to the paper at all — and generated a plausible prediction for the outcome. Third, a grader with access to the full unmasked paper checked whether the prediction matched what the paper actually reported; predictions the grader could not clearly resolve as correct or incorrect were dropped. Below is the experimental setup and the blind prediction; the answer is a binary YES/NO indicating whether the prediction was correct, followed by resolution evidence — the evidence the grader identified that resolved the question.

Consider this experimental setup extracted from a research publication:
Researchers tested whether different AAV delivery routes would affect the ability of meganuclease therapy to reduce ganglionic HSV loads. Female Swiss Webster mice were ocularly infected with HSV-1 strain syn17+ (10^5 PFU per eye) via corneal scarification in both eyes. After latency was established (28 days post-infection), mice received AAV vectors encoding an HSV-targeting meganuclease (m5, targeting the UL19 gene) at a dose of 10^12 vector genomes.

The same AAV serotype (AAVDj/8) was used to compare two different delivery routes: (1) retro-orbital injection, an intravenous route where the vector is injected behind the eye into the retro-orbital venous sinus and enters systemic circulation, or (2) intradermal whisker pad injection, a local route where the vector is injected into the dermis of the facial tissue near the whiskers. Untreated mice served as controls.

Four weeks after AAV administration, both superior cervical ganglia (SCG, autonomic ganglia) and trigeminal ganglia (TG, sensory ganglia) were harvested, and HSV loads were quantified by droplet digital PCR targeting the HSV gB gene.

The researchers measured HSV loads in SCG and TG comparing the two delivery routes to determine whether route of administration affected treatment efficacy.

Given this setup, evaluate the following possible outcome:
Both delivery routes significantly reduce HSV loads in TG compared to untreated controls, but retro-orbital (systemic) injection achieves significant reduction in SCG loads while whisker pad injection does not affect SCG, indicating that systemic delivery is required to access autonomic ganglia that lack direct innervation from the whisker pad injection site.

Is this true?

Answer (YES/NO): NO